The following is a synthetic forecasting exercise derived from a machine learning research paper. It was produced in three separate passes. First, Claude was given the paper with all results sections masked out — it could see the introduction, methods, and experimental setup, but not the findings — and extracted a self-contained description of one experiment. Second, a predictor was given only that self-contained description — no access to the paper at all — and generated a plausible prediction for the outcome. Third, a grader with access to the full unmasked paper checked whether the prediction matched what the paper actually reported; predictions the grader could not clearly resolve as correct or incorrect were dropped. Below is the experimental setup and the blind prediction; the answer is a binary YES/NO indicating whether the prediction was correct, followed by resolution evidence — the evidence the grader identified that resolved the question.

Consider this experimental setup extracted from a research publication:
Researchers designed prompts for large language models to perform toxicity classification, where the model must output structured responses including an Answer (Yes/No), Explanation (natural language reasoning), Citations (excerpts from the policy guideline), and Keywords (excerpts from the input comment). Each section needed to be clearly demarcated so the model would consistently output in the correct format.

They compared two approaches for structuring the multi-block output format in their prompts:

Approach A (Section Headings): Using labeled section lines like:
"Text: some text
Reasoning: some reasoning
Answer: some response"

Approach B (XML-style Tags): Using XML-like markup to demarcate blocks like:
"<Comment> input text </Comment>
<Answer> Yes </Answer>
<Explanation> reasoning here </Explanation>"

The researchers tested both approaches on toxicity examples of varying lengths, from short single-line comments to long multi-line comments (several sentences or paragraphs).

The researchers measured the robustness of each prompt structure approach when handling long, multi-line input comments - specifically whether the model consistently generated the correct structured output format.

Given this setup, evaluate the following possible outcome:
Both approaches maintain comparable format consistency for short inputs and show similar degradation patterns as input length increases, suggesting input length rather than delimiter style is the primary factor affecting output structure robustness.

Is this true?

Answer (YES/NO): NO